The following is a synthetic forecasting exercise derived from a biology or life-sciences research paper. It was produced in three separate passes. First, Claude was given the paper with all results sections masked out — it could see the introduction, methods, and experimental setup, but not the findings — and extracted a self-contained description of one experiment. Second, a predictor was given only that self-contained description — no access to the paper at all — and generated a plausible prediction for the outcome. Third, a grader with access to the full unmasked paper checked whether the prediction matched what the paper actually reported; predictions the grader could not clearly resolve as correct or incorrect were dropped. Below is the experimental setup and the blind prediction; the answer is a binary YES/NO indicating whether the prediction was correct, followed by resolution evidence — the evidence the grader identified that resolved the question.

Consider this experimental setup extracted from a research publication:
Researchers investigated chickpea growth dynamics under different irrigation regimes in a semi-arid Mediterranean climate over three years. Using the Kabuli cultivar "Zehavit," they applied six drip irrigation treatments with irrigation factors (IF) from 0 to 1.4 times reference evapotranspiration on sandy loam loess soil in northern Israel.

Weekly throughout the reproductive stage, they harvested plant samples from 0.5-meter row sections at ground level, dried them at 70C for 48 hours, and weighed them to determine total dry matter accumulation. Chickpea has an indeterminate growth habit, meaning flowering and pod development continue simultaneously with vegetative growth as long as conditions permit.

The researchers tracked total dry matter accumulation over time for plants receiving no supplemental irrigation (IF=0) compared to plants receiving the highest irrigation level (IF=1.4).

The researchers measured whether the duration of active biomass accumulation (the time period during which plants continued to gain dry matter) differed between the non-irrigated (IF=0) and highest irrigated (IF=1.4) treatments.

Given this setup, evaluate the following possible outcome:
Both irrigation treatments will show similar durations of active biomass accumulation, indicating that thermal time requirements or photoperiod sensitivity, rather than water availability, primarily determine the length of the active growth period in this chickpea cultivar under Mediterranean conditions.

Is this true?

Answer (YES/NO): NO